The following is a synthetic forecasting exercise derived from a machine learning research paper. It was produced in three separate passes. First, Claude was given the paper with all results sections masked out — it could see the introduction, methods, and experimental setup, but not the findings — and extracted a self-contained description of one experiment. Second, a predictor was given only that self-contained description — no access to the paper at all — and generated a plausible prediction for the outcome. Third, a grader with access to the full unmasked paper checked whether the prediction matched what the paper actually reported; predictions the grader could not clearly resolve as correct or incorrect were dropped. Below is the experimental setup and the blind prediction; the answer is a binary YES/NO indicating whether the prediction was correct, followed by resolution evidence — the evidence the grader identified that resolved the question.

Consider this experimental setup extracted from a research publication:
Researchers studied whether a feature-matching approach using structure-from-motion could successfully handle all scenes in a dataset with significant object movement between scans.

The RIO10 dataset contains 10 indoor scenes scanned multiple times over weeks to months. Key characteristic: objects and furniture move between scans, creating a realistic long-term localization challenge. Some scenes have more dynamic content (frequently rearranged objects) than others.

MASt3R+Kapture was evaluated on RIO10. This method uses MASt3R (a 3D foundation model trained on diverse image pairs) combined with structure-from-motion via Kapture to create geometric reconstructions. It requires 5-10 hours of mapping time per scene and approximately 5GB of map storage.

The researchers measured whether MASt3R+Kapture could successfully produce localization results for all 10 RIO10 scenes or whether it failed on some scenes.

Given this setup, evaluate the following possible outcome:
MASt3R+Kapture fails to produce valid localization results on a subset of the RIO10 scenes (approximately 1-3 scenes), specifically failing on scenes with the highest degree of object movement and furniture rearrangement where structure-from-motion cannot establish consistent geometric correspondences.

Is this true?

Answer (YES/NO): YES